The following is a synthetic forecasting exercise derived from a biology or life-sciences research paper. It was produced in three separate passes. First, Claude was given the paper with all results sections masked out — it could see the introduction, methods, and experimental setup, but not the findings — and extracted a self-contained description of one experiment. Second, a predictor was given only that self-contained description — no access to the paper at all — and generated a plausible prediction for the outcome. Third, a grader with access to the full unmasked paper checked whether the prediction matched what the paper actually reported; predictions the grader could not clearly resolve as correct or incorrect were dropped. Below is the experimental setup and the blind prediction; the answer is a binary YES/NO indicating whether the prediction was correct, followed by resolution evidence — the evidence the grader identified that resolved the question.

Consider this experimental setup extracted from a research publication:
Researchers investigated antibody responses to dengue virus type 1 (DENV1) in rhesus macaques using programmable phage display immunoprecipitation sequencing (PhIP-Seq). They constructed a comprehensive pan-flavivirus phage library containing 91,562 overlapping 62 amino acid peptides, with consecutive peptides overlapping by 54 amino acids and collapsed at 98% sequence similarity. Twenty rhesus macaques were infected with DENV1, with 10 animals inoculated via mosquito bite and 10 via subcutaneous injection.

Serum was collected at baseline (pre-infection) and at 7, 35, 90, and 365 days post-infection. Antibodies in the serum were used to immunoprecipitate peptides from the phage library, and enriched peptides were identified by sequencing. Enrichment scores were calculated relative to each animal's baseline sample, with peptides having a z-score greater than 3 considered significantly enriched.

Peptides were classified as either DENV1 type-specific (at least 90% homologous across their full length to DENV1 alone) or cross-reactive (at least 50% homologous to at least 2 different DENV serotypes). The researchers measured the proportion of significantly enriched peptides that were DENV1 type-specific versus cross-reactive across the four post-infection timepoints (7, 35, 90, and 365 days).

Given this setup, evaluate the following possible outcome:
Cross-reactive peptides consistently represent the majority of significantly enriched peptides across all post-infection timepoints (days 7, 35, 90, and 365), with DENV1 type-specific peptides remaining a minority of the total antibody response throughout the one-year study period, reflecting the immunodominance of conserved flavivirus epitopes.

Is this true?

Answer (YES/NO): YES